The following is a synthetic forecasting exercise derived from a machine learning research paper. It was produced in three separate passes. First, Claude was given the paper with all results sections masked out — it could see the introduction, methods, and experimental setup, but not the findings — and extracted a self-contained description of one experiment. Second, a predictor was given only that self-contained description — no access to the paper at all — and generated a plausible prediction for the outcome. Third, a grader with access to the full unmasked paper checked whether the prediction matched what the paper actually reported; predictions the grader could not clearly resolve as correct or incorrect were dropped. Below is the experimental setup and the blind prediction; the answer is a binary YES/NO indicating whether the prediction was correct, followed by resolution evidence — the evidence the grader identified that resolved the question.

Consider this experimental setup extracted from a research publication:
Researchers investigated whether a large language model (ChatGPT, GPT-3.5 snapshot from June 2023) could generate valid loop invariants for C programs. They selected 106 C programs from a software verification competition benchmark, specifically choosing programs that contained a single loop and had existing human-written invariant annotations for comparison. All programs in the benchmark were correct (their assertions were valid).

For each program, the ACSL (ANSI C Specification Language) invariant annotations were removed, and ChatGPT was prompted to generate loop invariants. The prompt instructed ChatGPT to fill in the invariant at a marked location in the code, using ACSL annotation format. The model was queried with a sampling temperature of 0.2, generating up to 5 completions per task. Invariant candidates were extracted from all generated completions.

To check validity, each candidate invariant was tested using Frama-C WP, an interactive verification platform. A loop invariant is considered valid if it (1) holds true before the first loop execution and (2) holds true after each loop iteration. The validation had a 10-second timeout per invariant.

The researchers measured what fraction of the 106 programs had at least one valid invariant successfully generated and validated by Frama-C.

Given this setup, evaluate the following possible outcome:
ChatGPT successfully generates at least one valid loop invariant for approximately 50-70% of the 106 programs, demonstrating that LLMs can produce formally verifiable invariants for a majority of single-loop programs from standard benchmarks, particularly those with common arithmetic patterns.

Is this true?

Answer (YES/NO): NO